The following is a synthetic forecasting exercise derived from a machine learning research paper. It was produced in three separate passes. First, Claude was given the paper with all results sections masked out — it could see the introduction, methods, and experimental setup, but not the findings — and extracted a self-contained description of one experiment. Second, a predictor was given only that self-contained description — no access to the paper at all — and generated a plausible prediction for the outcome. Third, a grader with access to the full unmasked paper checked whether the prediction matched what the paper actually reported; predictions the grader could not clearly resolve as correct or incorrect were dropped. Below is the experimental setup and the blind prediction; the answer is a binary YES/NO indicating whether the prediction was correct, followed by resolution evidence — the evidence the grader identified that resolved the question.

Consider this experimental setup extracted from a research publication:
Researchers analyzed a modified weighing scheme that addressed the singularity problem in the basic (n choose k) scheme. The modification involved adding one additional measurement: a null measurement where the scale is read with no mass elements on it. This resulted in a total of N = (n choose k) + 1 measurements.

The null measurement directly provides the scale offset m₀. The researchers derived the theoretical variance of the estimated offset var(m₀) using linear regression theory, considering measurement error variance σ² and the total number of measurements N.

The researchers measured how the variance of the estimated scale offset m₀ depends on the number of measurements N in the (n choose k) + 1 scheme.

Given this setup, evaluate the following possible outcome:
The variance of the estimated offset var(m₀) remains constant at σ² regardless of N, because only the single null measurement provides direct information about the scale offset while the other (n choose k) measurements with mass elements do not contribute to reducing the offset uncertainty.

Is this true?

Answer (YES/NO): YES